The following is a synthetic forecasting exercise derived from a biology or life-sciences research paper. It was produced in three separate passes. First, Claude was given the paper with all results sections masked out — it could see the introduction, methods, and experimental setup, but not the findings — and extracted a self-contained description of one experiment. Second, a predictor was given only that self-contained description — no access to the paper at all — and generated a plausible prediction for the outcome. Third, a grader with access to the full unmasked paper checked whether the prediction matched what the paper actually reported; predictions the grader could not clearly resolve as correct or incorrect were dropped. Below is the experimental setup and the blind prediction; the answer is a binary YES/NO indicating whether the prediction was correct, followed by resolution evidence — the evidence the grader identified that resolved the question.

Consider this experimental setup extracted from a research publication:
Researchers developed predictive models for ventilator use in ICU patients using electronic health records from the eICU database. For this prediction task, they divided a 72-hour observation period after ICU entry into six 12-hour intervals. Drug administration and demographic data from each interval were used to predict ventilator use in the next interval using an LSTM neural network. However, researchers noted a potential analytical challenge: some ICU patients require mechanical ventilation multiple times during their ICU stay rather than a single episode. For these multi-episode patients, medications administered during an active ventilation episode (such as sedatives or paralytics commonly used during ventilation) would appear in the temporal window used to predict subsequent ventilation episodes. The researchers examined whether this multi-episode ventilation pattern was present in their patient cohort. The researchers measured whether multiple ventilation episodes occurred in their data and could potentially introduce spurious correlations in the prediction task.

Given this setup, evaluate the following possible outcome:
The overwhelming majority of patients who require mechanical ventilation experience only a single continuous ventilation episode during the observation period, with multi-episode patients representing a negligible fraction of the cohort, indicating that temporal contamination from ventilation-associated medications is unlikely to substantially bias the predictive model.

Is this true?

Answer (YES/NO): NO